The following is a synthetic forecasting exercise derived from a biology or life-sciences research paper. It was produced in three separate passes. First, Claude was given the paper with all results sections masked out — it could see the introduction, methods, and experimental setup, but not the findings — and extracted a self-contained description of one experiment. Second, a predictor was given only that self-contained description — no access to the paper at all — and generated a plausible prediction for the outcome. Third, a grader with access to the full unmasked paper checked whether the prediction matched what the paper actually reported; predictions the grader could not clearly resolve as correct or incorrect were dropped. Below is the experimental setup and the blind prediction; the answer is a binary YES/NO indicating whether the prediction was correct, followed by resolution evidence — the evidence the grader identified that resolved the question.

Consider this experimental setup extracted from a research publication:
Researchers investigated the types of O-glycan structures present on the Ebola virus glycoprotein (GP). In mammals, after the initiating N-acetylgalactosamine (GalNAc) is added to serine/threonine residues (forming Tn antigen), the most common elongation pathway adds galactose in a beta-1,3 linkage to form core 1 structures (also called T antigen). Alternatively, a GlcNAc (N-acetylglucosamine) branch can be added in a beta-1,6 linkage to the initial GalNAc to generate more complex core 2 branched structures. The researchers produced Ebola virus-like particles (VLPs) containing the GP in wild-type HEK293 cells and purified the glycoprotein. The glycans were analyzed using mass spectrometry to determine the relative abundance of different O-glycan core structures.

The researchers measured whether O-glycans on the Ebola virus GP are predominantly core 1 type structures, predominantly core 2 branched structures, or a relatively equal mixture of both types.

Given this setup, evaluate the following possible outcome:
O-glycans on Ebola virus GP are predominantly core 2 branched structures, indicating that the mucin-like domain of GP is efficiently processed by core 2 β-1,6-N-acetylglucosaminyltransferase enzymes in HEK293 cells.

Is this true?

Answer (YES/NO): YES